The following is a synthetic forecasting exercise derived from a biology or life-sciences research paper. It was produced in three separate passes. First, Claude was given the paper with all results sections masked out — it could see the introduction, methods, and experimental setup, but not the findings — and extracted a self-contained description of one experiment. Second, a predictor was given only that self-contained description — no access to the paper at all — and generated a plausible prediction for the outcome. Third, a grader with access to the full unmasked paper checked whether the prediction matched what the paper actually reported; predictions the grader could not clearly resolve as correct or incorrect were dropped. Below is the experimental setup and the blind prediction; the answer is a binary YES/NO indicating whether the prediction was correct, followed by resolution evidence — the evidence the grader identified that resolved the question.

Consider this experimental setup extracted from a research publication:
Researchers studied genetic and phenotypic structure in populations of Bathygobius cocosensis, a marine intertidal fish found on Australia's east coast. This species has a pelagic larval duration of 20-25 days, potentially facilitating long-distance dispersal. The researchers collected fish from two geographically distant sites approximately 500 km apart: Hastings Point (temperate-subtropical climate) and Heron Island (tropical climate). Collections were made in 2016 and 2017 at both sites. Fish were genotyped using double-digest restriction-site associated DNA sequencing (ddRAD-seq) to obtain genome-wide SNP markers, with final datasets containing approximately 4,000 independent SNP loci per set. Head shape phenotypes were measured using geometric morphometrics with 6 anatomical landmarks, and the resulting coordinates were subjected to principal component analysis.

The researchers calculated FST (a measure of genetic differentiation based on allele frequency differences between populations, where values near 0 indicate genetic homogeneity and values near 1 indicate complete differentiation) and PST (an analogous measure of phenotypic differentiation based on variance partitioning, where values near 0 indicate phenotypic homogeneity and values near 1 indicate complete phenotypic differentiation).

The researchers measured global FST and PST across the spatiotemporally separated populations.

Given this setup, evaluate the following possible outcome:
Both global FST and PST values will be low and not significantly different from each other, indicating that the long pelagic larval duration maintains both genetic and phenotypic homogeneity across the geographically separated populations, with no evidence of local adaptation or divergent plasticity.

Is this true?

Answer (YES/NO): NO